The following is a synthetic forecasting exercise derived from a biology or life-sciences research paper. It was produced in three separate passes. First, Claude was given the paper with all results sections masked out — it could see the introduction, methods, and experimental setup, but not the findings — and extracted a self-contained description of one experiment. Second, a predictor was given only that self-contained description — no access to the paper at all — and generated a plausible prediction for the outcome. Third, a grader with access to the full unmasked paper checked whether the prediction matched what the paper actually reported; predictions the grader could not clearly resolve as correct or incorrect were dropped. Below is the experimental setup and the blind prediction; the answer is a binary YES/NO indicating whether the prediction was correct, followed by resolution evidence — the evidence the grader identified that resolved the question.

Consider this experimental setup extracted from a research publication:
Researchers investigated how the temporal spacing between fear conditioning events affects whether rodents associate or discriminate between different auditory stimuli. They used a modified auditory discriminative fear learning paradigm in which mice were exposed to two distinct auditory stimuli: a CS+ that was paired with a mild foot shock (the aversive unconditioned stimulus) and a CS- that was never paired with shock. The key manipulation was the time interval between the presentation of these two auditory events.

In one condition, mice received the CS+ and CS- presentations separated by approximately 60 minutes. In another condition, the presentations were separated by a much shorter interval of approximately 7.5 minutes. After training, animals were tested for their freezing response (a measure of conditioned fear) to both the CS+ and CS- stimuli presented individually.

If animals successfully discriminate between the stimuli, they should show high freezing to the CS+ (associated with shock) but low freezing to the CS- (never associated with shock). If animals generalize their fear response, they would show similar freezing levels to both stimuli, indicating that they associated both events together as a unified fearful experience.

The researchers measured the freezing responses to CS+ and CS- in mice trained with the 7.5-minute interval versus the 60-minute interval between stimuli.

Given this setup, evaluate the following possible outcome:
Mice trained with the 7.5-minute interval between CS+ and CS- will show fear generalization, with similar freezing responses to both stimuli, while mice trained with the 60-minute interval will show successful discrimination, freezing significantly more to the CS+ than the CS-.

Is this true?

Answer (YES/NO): YES